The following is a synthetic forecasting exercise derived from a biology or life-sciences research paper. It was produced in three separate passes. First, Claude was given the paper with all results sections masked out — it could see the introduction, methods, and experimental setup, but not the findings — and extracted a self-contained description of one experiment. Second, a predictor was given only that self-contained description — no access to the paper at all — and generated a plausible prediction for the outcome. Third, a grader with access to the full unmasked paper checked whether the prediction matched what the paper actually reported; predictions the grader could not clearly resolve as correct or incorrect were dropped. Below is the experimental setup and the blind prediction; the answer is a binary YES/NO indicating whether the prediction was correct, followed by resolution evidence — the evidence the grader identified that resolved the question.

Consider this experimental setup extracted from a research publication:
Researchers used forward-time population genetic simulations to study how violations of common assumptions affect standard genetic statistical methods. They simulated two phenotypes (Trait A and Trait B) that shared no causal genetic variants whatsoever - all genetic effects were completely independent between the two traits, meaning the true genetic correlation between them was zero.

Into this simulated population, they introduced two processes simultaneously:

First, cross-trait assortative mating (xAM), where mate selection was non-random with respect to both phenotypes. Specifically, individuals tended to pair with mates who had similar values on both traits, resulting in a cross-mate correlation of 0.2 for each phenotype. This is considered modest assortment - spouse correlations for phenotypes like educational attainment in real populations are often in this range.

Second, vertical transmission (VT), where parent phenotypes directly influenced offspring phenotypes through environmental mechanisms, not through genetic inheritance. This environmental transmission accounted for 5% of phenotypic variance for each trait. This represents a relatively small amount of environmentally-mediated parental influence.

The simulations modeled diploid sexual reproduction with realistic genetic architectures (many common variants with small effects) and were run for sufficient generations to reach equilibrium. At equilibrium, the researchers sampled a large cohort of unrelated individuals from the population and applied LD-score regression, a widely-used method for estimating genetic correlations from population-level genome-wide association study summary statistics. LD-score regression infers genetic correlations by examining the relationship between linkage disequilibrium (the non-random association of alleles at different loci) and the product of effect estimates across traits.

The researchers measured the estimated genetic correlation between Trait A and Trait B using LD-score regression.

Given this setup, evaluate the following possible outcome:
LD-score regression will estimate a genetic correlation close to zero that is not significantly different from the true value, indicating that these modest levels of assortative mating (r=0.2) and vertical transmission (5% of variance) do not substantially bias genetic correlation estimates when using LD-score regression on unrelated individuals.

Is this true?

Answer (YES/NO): NO